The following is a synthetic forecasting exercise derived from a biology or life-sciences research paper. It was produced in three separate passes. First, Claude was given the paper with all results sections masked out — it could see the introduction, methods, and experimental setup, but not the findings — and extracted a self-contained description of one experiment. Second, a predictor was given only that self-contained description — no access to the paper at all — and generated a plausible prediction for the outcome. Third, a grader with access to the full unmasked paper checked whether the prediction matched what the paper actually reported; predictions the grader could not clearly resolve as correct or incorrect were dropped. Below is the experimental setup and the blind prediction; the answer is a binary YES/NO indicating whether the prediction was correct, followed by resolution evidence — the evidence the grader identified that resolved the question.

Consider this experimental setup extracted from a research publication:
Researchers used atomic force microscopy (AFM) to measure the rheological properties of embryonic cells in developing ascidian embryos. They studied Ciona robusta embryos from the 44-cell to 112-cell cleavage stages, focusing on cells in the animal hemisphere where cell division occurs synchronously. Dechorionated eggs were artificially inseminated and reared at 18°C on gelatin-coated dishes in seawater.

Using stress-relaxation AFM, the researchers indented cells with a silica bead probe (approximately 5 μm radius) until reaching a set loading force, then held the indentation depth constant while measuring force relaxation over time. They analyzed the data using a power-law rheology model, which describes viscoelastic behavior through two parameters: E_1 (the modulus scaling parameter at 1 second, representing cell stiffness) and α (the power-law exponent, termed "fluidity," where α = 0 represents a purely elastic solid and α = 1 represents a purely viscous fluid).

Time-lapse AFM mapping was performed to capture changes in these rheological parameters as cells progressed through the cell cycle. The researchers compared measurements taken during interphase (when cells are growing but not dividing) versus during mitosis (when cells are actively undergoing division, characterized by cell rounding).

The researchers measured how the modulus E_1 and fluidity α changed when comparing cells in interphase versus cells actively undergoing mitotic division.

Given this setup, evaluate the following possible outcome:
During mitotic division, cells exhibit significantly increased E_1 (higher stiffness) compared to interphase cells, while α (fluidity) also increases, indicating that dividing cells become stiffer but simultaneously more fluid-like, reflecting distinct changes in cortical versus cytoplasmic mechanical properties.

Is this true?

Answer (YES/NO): NO